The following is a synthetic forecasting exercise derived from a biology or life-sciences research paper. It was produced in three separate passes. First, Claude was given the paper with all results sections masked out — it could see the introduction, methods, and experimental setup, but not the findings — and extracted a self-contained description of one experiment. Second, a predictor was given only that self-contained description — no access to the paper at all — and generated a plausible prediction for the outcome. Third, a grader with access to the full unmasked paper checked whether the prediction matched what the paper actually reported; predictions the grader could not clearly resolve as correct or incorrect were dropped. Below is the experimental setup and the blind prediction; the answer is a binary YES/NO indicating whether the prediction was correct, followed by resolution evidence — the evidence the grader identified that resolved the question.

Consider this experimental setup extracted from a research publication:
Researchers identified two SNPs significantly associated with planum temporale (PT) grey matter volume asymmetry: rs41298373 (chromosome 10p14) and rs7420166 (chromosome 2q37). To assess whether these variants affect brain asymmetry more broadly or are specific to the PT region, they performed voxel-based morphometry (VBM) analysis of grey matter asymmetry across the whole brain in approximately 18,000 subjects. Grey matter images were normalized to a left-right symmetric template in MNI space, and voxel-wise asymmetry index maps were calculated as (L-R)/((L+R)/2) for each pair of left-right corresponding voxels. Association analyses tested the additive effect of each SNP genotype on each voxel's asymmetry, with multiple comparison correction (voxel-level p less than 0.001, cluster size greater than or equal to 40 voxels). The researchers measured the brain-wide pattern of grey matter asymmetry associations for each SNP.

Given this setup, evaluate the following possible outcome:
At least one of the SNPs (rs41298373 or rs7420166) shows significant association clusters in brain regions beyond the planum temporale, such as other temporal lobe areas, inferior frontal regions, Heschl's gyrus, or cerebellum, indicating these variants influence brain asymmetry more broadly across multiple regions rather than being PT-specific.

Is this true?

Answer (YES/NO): YES